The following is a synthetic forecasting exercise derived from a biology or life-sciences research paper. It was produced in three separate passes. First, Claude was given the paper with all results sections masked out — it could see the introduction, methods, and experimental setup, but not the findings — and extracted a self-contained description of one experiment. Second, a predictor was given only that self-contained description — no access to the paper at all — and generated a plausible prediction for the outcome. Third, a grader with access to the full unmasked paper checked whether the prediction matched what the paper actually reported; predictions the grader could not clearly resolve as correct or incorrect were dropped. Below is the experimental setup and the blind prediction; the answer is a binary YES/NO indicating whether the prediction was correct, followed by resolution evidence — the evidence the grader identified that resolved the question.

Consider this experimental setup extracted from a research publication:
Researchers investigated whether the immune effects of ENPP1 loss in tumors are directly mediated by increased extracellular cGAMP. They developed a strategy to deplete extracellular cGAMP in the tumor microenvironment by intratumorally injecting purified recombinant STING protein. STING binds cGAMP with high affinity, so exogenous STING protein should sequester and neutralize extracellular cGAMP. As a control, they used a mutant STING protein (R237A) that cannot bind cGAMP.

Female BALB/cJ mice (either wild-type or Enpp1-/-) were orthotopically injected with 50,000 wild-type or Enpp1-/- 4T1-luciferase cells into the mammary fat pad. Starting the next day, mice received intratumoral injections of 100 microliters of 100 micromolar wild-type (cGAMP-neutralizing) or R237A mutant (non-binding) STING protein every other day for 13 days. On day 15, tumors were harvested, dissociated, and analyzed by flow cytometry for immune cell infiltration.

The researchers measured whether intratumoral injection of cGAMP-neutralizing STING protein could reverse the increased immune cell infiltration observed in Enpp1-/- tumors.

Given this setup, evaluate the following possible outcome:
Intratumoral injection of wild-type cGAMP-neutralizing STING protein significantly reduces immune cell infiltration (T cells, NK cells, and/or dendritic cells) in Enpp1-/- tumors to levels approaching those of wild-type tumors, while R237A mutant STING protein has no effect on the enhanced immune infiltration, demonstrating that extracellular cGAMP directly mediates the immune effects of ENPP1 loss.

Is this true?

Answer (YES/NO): YES